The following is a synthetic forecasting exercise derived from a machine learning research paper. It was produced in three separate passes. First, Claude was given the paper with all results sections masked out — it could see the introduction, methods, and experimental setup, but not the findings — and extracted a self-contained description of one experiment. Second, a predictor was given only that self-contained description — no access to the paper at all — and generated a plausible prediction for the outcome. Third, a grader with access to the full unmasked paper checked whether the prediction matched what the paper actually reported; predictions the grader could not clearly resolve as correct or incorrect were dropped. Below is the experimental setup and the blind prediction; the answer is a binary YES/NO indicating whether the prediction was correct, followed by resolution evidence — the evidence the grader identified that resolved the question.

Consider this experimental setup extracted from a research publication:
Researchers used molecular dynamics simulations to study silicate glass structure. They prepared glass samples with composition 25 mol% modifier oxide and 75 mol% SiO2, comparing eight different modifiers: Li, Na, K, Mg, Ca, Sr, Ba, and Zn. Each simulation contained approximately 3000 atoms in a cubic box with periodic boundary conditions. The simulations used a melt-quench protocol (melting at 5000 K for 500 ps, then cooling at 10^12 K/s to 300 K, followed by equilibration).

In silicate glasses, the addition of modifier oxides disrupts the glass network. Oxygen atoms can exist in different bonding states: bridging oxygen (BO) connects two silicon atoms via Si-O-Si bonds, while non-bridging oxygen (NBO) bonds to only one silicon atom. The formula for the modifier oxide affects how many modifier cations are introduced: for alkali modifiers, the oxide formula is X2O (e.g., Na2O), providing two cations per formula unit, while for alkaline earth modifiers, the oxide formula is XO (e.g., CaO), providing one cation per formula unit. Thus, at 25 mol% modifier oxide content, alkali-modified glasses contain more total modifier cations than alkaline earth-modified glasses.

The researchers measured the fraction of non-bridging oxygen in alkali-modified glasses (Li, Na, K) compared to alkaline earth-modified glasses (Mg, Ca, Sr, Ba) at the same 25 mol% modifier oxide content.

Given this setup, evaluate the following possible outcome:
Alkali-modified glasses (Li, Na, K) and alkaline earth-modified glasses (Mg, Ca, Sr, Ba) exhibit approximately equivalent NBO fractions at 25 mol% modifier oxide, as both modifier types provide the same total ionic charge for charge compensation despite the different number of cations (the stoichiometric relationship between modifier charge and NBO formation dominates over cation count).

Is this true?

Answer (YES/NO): YES